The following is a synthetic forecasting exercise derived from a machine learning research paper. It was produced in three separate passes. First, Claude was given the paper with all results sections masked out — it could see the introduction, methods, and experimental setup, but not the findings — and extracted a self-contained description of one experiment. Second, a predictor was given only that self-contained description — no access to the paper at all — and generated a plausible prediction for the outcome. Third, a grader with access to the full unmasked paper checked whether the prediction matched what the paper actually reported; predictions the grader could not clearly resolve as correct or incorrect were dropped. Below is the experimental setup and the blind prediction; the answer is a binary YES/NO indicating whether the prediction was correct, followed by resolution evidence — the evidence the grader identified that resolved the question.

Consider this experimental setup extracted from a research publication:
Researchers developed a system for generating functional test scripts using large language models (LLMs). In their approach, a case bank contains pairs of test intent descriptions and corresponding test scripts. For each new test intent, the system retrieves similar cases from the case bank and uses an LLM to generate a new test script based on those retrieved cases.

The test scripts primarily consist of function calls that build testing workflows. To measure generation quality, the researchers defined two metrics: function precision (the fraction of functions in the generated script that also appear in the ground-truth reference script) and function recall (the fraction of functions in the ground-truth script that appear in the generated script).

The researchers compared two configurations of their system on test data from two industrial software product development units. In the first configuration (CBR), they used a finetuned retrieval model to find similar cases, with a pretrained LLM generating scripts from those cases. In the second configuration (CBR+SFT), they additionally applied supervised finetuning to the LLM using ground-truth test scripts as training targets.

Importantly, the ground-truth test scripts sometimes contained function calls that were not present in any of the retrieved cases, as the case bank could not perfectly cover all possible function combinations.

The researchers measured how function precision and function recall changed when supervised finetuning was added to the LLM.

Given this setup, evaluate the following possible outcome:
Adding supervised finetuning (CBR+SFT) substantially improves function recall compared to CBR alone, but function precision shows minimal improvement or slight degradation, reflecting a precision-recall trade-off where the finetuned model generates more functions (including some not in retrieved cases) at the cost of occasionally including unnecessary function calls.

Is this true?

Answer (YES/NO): NO